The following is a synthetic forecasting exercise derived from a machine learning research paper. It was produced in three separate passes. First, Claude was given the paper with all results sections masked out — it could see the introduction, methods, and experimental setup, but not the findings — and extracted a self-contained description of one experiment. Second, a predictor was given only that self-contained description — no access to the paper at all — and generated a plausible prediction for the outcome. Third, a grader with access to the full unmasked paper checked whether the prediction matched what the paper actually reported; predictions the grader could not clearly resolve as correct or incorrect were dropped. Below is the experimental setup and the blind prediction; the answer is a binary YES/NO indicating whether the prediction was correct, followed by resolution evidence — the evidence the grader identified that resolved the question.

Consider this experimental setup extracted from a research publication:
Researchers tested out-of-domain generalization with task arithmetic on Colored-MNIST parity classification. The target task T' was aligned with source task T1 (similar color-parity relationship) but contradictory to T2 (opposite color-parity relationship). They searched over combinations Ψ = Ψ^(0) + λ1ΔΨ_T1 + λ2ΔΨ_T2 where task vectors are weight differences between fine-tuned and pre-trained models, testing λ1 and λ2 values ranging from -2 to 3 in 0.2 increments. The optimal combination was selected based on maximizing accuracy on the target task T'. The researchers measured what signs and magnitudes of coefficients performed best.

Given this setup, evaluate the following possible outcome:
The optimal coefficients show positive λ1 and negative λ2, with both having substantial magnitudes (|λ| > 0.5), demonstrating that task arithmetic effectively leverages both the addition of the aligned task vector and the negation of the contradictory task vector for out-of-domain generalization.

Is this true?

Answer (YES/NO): YES